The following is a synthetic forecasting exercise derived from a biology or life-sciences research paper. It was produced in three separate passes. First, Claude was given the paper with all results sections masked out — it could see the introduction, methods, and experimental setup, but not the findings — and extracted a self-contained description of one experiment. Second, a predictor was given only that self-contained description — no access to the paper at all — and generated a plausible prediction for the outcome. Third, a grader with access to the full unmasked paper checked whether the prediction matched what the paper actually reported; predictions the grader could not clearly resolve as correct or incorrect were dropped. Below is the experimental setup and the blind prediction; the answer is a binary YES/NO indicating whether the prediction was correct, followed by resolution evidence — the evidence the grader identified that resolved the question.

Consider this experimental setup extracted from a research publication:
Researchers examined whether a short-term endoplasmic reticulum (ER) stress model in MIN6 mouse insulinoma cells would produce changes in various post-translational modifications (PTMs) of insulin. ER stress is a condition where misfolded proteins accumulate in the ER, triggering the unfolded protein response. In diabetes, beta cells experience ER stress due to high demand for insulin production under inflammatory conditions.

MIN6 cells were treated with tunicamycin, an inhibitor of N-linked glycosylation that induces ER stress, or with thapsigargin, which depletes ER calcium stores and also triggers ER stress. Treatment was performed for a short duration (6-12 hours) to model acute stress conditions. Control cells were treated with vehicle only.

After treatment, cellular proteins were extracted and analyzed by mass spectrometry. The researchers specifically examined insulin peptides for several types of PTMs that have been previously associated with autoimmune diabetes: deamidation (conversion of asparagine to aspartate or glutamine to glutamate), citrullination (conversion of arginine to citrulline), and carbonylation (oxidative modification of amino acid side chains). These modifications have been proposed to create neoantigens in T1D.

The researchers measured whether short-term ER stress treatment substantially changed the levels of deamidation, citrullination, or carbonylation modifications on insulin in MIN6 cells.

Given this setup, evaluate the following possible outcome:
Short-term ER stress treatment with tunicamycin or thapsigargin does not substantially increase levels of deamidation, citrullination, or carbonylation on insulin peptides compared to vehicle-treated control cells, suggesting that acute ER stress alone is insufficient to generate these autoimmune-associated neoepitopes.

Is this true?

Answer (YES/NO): YES